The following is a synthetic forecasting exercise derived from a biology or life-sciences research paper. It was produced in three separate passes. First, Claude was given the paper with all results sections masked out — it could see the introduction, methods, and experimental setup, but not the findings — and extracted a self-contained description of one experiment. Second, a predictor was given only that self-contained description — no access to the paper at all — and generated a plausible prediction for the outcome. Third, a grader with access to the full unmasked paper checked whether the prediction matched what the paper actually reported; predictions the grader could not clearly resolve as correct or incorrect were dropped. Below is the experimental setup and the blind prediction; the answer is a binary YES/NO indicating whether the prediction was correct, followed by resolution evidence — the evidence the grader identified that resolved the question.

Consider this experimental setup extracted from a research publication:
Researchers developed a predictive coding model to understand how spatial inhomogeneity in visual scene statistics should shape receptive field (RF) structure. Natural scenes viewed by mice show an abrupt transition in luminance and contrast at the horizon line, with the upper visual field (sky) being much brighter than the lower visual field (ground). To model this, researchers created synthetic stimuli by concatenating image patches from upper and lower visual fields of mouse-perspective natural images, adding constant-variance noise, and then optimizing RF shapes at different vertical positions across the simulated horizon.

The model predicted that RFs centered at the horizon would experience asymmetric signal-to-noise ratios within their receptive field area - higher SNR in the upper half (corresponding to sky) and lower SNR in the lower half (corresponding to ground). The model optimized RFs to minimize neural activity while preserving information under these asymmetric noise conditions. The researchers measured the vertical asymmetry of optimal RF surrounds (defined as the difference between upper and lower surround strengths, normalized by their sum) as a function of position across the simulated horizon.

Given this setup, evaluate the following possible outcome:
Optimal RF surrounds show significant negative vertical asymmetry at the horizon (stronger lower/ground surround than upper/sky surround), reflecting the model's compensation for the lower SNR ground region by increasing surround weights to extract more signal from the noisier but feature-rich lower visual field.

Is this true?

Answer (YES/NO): NO